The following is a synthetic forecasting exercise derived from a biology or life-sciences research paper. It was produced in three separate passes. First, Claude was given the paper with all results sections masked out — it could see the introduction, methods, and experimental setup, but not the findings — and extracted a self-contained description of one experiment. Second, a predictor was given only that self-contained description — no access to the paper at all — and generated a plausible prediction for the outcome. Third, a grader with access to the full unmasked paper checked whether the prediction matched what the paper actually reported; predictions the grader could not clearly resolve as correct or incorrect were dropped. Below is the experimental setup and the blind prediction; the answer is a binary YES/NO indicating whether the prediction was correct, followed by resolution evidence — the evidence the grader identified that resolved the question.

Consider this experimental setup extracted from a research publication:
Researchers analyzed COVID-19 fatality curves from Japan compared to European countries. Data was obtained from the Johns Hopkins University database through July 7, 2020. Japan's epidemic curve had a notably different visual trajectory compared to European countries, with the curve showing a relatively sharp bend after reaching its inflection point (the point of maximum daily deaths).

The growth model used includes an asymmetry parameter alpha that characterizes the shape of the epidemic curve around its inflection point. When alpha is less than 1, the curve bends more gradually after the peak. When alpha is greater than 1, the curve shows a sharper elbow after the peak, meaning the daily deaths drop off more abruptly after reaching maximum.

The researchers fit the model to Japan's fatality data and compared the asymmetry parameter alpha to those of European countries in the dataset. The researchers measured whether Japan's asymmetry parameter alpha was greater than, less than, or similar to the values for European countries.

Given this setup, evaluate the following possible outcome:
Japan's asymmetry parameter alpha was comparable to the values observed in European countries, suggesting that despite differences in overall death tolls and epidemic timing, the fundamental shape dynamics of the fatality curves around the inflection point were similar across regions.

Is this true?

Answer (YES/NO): NO